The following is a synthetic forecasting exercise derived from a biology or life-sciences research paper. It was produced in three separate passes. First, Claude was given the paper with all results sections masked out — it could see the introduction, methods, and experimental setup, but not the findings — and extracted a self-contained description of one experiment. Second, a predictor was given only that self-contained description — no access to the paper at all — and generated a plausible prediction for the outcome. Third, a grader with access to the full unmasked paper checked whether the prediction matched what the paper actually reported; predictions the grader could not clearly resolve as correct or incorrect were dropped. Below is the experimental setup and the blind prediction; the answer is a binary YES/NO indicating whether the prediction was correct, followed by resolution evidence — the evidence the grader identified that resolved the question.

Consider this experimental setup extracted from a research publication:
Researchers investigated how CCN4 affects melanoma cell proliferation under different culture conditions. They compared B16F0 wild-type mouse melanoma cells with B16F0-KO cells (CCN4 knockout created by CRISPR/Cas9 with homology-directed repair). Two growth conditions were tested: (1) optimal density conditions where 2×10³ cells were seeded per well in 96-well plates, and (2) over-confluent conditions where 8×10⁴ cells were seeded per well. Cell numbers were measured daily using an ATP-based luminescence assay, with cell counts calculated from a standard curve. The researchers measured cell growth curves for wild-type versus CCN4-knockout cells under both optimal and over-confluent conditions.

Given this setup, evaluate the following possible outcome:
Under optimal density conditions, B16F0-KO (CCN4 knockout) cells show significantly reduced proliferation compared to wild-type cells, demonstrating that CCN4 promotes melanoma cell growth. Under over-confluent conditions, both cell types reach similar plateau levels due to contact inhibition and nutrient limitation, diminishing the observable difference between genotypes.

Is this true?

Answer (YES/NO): NO